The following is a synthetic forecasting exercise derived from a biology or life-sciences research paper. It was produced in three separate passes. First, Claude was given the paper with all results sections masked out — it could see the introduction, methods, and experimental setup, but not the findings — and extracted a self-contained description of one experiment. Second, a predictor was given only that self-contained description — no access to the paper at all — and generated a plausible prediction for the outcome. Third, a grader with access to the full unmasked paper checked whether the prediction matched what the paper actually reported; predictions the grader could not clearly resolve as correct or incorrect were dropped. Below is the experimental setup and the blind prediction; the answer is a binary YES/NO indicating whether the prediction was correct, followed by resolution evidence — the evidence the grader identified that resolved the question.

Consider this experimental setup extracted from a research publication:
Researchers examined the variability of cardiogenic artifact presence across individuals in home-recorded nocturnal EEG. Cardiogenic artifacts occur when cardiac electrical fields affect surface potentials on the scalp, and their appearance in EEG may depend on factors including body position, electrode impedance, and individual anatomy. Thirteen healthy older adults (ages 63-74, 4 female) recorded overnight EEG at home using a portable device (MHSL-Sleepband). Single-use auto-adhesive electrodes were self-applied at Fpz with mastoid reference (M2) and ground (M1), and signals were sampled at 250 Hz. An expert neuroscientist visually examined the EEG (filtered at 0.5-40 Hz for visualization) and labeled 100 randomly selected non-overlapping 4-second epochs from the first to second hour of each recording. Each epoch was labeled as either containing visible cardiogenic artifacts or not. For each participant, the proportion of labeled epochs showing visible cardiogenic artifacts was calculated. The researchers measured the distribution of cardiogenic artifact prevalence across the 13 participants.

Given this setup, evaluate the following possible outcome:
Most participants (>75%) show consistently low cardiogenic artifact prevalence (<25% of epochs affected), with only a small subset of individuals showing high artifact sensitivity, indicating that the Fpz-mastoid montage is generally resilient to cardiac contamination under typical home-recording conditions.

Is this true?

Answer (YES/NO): NO